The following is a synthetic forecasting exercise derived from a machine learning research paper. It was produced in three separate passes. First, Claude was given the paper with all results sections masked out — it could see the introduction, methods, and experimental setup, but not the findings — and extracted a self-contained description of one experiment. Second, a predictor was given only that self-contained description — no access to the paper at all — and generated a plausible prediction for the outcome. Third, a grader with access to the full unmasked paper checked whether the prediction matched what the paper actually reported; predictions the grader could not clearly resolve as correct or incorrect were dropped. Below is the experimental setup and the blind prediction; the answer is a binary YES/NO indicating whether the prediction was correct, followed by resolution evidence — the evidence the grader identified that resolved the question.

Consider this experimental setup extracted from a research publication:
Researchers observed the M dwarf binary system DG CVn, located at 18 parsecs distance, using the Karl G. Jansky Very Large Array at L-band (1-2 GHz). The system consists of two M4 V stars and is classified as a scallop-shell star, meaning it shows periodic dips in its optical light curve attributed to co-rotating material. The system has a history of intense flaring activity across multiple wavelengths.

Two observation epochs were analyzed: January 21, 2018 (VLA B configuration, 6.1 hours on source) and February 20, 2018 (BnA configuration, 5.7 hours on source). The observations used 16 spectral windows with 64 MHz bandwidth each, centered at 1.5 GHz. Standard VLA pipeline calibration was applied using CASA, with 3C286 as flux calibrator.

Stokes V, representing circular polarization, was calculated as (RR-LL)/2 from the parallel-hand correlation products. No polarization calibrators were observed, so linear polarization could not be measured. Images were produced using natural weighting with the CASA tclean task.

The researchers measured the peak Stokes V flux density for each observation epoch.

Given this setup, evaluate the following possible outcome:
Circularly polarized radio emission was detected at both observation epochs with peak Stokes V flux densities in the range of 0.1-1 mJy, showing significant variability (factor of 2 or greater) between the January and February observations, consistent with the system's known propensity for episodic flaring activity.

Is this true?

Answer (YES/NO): NO